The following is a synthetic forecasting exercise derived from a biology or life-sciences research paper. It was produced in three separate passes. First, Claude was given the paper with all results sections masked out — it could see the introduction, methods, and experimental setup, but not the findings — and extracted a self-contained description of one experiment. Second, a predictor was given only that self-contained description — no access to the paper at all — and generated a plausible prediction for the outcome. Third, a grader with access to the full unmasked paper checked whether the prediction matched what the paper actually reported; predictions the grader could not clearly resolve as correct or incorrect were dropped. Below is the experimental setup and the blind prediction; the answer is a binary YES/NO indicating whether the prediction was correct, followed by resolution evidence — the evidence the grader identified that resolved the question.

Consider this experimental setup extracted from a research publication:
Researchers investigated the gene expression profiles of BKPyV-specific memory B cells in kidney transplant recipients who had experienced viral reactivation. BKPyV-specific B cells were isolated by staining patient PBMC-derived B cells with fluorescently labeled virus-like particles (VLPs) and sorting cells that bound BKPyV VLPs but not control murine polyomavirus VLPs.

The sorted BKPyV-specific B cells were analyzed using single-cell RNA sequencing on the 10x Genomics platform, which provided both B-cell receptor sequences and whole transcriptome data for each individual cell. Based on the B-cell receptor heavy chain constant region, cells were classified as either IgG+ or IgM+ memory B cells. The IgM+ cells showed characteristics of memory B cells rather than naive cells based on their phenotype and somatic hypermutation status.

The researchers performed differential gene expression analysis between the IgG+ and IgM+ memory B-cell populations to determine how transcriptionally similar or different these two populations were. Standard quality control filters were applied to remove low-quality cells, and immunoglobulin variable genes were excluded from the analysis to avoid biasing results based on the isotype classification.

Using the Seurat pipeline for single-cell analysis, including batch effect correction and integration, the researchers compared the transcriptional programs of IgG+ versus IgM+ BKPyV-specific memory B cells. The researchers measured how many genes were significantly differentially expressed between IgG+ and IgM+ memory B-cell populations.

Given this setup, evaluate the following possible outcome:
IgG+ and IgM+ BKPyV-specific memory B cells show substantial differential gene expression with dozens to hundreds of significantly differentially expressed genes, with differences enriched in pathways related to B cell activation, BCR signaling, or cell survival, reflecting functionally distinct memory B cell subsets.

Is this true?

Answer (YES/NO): NO